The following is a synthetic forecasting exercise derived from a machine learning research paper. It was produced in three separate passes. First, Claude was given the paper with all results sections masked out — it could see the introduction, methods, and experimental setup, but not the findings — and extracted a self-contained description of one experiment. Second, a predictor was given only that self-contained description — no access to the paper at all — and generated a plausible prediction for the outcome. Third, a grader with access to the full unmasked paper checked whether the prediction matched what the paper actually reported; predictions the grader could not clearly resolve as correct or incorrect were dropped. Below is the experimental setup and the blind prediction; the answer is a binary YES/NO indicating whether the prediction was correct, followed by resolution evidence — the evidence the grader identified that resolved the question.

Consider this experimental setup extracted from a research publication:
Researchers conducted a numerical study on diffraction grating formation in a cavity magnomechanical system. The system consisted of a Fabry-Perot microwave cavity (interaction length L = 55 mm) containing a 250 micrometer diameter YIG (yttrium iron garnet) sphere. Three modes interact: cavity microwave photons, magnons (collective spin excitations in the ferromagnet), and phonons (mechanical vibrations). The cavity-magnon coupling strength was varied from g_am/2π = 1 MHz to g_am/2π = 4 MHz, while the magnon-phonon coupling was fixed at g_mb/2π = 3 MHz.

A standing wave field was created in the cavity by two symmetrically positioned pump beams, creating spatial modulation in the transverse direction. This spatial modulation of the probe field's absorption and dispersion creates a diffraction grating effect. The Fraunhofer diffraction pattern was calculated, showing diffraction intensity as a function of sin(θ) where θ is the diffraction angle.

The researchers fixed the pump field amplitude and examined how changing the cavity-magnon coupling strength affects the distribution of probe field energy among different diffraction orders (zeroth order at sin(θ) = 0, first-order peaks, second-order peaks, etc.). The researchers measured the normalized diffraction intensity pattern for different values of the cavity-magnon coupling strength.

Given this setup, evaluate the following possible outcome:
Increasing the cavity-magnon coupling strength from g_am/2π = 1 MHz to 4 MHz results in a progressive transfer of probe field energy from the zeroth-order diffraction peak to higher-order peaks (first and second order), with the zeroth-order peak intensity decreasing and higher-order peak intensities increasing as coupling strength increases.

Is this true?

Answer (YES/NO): YES